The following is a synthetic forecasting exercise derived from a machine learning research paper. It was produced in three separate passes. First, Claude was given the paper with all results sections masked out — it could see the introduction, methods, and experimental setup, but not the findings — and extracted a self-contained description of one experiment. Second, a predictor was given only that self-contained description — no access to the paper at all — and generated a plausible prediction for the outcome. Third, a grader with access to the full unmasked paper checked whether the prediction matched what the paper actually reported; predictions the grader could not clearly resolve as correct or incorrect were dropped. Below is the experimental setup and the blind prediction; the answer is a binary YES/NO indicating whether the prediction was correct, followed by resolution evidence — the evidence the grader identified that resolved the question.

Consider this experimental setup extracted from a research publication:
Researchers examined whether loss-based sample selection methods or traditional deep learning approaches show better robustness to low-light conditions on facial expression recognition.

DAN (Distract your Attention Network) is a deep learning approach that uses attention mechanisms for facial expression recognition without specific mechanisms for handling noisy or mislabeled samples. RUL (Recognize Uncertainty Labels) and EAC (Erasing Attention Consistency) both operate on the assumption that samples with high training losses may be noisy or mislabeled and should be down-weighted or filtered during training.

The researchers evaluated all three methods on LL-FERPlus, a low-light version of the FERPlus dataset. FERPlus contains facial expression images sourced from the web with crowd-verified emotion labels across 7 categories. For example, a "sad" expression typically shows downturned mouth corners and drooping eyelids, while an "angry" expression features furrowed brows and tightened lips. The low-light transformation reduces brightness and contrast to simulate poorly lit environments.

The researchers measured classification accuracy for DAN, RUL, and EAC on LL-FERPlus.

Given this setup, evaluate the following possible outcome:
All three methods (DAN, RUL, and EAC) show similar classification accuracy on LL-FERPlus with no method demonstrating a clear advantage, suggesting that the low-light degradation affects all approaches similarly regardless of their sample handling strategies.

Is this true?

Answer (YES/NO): NO